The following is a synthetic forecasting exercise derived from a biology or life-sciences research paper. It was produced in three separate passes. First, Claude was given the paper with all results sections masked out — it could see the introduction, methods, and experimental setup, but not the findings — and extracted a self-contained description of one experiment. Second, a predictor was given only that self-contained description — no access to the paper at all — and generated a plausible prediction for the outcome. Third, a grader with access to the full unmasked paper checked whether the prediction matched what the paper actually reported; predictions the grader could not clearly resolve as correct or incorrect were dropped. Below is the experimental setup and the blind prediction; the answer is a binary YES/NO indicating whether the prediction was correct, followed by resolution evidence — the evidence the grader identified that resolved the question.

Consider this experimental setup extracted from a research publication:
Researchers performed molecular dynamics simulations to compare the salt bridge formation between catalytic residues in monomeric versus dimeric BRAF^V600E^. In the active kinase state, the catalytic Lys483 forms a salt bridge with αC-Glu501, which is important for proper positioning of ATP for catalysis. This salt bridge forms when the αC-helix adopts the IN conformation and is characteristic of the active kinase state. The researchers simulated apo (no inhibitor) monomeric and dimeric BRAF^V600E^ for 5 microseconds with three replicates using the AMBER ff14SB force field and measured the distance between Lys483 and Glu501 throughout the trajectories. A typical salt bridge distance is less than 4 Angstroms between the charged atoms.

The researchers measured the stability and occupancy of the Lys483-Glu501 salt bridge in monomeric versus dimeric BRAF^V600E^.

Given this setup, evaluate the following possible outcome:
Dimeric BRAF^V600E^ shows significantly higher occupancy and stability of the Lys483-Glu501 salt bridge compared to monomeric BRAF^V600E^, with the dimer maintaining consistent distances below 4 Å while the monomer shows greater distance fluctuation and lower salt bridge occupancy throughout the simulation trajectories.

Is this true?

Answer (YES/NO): NO